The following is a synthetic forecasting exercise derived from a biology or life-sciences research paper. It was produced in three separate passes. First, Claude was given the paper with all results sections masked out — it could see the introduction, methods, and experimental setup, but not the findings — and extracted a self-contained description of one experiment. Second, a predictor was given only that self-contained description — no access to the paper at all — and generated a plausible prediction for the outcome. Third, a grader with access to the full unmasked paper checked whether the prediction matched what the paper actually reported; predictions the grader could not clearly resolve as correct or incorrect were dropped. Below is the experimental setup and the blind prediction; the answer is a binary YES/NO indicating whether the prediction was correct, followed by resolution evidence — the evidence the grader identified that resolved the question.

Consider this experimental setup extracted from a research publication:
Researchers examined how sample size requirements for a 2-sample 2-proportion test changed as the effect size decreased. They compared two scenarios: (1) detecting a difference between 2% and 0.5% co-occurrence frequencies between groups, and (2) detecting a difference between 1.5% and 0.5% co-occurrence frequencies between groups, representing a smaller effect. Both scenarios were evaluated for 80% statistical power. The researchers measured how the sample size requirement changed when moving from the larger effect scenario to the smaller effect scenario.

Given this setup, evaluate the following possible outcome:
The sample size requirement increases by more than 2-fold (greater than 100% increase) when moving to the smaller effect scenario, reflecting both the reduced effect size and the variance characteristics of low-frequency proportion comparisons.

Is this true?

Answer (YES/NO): NO